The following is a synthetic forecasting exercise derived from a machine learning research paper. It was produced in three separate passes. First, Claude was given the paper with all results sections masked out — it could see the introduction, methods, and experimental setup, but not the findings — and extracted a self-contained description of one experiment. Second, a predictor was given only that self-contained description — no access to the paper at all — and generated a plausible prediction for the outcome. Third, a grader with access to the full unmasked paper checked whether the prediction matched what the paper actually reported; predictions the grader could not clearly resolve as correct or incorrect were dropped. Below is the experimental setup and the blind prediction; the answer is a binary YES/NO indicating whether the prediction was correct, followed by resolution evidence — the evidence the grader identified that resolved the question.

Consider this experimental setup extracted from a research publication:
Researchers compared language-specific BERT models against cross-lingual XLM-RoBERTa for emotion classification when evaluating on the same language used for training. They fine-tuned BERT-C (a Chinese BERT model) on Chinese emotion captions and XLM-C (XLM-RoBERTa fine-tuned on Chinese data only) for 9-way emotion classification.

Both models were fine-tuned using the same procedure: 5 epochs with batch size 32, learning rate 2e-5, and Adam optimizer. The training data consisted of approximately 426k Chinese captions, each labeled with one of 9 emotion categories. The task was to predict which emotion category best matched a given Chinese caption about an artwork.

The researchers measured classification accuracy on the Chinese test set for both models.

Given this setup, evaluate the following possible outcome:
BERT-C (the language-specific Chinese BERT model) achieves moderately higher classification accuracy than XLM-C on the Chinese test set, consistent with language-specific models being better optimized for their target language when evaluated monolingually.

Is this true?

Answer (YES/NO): NO